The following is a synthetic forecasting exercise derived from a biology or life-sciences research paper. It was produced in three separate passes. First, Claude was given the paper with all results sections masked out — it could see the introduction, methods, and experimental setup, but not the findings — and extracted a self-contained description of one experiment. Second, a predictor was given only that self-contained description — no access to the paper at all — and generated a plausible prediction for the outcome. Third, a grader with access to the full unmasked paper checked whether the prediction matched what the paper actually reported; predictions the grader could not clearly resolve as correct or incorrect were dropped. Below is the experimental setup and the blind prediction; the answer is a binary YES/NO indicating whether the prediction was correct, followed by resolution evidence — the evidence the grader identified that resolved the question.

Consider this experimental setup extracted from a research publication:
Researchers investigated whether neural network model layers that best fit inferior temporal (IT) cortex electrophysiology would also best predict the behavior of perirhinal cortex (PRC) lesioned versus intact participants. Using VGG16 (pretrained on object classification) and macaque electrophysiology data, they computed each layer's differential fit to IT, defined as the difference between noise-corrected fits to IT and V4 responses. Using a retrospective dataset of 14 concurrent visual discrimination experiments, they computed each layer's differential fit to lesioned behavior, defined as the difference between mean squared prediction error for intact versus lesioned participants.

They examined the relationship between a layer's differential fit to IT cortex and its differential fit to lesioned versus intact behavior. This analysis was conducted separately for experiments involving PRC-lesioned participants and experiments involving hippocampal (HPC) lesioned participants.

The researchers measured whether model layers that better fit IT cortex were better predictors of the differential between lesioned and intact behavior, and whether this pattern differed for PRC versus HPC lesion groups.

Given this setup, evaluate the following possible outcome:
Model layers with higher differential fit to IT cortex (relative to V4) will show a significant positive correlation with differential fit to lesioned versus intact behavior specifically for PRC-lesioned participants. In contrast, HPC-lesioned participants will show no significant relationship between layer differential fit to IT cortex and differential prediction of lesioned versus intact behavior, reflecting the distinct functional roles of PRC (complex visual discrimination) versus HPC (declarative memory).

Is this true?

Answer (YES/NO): YES